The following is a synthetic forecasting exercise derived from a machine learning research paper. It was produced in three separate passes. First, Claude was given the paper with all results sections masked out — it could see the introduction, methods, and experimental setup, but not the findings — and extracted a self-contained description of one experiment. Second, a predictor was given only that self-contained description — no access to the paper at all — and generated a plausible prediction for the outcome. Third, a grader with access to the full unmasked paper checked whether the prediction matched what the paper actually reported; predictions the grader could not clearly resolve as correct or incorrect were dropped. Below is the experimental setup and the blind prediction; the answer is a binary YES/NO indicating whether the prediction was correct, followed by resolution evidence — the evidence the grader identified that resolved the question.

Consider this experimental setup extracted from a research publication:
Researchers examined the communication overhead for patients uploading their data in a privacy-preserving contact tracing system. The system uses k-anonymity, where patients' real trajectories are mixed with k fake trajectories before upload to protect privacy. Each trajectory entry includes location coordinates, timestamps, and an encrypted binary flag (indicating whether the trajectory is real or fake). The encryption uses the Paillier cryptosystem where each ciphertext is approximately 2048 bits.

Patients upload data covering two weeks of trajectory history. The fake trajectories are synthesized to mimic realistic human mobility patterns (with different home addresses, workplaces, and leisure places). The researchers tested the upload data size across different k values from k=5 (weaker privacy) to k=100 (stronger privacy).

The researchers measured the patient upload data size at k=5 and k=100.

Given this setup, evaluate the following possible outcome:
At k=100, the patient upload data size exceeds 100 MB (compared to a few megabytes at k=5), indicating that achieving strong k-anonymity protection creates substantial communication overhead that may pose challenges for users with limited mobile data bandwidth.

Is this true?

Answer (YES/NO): NO